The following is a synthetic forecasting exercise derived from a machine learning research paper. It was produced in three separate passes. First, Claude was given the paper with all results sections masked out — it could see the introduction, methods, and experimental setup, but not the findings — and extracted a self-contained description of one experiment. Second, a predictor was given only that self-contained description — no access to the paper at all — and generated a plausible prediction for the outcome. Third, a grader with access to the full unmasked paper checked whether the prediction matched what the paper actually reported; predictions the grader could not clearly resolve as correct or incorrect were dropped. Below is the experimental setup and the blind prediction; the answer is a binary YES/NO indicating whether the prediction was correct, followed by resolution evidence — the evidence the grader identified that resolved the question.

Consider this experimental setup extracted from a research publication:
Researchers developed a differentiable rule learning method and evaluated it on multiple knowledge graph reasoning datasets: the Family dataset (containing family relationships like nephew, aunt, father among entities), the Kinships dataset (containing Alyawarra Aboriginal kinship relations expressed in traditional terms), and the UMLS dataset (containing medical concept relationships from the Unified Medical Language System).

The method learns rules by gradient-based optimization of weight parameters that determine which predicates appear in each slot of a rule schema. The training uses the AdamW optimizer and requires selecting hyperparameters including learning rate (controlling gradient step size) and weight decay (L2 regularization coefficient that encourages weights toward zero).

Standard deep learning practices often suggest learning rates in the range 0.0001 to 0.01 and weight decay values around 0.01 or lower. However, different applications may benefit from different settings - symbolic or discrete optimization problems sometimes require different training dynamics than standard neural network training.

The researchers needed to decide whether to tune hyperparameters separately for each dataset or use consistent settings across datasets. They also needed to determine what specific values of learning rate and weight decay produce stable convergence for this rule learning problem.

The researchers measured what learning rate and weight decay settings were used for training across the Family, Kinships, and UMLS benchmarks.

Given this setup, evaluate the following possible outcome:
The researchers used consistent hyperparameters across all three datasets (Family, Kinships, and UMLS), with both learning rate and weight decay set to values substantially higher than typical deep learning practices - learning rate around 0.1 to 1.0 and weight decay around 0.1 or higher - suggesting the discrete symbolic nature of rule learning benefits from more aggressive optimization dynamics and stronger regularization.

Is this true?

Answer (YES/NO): YES